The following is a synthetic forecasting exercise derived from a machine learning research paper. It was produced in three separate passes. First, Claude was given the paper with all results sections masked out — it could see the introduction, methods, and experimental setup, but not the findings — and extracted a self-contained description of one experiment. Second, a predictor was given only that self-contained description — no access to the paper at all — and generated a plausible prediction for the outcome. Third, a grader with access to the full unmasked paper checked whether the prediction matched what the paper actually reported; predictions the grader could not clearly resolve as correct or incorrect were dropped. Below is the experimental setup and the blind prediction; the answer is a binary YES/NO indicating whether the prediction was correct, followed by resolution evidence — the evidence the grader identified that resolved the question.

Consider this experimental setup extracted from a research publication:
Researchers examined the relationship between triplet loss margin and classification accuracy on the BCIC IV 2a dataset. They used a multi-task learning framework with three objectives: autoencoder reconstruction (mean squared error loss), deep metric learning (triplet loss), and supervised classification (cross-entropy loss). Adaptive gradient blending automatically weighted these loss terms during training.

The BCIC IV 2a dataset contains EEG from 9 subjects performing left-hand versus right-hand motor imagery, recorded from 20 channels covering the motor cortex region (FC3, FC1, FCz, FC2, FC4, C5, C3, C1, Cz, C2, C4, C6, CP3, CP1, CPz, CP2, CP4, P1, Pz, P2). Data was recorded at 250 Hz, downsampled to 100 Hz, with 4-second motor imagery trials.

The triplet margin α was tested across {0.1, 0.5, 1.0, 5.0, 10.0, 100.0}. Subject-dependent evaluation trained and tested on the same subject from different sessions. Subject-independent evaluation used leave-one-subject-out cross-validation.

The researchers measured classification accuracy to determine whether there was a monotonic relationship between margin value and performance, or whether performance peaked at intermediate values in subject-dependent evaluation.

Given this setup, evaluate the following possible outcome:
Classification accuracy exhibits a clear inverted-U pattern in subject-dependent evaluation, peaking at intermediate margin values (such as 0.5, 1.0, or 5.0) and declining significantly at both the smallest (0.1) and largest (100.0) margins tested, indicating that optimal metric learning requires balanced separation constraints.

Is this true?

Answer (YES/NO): NO